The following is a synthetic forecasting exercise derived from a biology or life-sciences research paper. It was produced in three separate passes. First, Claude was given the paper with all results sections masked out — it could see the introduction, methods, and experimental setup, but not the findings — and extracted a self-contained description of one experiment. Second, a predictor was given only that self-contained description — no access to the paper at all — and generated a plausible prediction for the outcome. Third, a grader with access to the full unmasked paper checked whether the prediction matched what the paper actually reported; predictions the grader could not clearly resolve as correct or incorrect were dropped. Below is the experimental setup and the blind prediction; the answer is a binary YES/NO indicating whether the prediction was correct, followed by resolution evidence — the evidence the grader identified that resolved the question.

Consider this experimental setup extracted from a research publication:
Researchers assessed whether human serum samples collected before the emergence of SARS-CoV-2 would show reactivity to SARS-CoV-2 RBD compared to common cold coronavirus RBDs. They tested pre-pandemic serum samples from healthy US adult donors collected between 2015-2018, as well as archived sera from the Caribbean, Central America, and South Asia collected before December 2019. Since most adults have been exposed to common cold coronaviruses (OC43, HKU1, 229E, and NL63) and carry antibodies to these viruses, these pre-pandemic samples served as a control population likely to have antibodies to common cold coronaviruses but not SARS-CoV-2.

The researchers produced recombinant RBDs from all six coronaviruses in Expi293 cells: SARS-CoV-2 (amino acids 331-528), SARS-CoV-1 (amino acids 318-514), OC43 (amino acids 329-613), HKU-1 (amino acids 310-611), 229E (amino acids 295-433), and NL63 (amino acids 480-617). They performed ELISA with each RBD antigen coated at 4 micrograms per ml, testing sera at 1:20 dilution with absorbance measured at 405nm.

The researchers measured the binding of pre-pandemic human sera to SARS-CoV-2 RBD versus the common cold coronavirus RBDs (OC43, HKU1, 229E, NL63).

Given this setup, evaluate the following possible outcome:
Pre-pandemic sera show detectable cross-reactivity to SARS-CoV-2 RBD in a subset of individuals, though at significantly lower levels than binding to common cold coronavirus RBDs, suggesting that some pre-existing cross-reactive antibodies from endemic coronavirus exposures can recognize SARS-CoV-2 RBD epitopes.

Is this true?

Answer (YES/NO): NO